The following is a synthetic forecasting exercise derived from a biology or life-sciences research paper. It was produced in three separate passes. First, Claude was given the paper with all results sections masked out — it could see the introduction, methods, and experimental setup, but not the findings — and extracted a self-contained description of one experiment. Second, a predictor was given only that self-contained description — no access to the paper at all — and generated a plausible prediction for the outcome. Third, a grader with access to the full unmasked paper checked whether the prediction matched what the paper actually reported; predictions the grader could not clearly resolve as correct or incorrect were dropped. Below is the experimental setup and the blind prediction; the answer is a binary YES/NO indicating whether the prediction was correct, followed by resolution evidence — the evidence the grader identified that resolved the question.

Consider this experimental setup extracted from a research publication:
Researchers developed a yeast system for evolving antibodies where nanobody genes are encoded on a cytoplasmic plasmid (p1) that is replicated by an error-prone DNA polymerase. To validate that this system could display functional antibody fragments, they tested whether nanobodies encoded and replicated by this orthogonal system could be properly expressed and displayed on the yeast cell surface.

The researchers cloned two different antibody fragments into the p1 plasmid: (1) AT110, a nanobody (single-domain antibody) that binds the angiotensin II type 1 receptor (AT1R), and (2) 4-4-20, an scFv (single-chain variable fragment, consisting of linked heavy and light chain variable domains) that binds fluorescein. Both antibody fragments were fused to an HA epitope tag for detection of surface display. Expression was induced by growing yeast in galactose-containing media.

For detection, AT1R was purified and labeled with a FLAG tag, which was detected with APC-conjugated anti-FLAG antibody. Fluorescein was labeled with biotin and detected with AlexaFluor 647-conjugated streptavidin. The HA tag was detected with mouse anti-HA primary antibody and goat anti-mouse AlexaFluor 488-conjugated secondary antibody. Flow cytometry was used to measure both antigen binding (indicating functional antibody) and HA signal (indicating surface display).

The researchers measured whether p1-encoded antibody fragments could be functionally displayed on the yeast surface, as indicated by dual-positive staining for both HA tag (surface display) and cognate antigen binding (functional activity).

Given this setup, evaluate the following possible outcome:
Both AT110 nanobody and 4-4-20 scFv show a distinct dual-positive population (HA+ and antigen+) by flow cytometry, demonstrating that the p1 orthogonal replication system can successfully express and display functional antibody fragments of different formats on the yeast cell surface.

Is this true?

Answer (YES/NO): YES